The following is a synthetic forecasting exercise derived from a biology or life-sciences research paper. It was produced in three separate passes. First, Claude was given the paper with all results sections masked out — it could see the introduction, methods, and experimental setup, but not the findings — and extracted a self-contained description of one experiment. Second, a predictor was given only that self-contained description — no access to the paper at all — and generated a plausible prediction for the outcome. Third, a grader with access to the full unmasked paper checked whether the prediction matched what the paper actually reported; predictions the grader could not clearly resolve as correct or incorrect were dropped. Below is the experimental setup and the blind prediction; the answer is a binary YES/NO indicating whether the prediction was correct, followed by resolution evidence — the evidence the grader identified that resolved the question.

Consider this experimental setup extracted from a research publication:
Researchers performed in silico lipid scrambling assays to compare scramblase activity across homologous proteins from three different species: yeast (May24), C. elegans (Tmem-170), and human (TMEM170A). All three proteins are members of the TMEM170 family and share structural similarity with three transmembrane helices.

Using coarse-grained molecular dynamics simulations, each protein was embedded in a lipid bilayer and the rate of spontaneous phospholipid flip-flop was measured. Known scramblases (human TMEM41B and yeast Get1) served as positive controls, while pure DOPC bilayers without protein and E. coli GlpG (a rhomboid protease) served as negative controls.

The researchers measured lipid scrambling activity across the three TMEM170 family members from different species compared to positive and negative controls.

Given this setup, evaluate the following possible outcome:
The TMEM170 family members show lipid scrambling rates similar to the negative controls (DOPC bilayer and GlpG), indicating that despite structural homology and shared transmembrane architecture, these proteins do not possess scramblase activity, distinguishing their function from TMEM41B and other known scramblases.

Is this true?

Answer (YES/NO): NO